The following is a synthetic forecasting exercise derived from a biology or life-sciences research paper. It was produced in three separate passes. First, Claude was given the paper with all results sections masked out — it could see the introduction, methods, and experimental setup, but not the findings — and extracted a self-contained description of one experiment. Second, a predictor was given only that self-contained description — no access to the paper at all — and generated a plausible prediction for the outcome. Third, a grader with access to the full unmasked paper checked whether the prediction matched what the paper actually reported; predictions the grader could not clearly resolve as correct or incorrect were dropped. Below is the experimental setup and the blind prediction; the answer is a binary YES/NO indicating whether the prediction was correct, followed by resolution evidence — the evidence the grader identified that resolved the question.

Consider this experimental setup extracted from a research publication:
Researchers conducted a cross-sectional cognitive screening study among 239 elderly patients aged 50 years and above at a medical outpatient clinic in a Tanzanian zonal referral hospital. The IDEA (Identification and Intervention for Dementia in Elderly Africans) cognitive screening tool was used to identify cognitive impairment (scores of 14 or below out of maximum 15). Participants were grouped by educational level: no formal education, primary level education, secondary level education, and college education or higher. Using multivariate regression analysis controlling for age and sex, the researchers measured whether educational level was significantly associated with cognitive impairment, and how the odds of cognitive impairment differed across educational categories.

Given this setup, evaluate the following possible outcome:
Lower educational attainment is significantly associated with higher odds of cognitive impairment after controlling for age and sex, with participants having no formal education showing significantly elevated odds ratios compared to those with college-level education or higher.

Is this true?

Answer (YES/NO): YES